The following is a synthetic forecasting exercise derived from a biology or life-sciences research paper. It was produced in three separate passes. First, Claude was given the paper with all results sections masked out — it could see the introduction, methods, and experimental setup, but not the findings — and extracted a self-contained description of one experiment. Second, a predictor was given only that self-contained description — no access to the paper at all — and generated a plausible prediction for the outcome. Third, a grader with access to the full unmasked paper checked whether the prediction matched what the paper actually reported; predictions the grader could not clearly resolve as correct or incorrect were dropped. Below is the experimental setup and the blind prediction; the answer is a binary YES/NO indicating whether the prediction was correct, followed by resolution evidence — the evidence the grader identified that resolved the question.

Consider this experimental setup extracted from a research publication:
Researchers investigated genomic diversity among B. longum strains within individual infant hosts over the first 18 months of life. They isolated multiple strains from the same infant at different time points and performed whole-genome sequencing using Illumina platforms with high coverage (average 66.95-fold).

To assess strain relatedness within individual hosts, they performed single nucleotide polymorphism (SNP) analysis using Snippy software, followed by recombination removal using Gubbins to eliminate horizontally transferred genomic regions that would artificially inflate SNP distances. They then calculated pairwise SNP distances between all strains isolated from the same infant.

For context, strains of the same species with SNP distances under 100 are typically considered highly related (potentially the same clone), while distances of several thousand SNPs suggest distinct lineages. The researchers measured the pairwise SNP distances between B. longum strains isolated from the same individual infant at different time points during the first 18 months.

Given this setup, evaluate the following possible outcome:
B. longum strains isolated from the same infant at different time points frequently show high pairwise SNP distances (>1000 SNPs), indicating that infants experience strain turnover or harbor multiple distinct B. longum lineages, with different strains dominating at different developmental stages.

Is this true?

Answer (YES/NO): NO